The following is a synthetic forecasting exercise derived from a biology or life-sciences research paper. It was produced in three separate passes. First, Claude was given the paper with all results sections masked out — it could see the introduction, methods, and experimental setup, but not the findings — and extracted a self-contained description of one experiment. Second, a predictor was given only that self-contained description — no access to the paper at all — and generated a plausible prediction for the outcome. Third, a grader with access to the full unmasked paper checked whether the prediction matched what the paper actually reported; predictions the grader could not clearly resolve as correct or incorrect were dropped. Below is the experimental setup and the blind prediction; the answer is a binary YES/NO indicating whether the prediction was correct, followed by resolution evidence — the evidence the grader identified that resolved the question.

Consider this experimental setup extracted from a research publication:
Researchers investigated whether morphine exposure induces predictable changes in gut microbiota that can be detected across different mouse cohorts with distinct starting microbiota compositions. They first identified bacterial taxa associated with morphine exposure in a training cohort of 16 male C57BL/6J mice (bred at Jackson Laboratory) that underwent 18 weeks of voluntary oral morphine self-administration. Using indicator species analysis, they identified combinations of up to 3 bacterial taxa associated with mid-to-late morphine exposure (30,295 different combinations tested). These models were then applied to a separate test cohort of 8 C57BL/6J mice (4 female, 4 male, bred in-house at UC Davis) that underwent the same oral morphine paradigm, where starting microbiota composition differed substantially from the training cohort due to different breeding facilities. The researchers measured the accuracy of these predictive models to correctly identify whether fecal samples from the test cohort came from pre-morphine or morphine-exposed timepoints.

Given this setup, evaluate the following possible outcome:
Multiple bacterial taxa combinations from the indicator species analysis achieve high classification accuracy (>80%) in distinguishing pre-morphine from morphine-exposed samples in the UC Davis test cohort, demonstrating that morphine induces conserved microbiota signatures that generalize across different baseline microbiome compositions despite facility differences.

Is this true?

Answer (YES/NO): NO